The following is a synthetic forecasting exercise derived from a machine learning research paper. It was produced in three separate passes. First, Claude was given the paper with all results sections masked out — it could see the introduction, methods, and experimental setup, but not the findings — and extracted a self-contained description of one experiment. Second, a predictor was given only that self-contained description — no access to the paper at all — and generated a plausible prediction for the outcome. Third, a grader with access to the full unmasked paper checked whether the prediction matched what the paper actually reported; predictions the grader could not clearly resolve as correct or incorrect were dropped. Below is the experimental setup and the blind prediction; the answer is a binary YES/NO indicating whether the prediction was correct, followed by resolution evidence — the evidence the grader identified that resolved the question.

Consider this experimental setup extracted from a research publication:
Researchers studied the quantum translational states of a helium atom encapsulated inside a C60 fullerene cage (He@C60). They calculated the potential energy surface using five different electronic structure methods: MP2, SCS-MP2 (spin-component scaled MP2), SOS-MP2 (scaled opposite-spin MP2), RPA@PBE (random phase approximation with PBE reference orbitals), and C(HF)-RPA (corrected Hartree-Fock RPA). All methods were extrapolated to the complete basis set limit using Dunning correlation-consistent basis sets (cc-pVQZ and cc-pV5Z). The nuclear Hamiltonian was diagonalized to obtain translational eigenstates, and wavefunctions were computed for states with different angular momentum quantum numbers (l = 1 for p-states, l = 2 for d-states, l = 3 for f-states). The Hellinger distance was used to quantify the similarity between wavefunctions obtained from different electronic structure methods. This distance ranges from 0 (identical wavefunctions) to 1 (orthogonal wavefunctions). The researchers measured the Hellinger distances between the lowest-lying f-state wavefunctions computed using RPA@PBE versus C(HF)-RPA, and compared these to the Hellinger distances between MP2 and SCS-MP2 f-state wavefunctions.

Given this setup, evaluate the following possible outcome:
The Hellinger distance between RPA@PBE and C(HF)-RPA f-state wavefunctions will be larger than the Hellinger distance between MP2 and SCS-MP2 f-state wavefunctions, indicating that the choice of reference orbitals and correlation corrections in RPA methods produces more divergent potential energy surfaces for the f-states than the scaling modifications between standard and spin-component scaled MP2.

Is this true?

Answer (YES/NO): NO